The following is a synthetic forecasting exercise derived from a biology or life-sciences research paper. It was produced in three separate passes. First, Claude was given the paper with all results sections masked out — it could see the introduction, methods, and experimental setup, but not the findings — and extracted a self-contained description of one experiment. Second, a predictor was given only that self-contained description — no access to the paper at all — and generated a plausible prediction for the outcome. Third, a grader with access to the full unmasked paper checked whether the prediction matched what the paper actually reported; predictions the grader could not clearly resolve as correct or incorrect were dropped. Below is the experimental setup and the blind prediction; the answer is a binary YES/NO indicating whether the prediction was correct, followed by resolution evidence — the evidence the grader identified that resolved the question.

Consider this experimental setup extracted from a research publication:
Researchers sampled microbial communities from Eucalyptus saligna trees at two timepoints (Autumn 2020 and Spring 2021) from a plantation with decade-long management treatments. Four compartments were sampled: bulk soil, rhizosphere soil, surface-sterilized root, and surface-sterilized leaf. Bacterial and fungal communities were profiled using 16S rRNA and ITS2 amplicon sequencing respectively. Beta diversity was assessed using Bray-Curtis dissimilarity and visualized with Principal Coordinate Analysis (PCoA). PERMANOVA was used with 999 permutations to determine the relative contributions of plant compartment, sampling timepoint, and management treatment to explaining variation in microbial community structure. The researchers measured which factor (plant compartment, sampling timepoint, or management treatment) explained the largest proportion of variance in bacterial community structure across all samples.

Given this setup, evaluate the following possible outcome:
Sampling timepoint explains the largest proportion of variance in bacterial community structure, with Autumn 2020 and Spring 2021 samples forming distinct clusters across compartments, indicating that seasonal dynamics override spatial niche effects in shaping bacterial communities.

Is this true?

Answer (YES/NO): NO